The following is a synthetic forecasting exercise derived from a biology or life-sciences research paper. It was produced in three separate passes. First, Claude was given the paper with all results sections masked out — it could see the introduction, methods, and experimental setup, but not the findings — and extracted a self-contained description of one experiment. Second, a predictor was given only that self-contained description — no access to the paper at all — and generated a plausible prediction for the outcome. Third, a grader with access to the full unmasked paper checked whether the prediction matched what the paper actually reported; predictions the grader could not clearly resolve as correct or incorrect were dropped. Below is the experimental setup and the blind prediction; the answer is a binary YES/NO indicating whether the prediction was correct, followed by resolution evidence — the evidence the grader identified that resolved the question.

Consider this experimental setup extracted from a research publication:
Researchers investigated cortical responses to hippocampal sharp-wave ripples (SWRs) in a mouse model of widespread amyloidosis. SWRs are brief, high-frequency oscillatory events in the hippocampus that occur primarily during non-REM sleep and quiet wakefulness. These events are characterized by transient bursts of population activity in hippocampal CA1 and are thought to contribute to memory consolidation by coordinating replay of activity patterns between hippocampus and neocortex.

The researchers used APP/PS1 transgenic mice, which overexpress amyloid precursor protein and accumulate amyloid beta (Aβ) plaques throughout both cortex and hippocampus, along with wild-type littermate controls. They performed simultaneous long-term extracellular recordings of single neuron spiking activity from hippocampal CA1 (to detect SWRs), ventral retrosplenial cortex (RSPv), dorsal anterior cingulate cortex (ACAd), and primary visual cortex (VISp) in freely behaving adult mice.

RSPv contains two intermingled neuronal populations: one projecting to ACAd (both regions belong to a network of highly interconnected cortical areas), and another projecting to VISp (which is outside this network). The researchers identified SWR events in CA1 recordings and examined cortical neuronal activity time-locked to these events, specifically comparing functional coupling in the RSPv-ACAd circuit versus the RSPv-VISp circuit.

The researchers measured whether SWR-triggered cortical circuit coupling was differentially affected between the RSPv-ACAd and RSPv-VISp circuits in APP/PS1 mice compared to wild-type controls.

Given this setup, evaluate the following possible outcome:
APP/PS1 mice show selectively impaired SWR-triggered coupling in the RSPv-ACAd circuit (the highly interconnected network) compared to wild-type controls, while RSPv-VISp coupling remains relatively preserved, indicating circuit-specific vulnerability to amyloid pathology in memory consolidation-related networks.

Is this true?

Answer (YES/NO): YES